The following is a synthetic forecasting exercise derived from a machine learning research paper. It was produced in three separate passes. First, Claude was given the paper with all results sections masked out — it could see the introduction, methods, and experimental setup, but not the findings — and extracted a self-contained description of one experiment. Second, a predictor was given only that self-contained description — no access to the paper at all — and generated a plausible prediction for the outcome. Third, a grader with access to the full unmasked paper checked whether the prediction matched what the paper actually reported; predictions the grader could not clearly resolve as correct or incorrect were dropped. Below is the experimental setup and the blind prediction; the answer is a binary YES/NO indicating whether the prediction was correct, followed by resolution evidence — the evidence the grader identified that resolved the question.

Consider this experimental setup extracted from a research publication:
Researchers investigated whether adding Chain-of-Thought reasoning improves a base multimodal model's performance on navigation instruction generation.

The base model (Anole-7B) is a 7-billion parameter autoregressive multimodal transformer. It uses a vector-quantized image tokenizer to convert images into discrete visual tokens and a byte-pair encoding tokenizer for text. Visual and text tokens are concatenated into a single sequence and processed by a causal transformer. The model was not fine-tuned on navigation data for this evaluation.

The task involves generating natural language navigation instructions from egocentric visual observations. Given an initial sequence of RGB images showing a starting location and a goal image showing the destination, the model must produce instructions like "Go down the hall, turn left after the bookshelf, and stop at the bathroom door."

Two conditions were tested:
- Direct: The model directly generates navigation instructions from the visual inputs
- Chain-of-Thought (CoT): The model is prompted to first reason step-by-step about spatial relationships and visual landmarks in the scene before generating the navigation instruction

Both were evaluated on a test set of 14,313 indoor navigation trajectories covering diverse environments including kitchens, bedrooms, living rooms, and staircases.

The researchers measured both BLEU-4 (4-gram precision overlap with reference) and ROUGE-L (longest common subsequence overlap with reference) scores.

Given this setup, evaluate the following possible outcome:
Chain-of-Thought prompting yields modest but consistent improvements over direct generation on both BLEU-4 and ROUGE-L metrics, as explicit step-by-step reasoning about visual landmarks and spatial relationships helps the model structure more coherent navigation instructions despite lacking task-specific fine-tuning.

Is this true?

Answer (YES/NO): YES